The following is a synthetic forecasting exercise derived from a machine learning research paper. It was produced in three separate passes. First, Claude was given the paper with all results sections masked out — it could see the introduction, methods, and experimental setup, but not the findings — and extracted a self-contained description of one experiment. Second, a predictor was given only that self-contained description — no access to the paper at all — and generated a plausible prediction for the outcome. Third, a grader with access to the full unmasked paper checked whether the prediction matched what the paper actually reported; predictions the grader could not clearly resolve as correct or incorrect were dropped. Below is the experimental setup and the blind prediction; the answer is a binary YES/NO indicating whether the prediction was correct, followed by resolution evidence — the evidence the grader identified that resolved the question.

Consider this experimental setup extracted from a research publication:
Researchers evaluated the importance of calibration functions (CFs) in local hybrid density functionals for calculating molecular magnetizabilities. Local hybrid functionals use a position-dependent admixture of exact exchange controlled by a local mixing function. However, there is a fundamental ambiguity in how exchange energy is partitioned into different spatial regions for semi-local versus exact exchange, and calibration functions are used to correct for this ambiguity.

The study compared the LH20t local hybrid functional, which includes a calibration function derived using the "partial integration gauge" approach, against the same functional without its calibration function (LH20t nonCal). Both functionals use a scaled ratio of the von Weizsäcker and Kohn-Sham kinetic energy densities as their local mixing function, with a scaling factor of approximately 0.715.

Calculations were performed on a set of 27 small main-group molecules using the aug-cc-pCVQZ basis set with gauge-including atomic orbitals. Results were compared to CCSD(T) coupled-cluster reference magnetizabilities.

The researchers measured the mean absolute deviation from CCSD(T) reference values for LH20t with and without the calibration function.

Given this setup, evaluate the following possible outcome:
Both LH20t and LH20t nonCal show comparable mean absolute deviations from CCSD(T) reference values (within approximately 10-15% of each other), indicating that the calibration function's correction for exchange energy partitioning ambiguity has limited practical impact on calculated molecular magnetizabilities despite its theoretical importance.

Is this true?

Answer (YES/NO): NO